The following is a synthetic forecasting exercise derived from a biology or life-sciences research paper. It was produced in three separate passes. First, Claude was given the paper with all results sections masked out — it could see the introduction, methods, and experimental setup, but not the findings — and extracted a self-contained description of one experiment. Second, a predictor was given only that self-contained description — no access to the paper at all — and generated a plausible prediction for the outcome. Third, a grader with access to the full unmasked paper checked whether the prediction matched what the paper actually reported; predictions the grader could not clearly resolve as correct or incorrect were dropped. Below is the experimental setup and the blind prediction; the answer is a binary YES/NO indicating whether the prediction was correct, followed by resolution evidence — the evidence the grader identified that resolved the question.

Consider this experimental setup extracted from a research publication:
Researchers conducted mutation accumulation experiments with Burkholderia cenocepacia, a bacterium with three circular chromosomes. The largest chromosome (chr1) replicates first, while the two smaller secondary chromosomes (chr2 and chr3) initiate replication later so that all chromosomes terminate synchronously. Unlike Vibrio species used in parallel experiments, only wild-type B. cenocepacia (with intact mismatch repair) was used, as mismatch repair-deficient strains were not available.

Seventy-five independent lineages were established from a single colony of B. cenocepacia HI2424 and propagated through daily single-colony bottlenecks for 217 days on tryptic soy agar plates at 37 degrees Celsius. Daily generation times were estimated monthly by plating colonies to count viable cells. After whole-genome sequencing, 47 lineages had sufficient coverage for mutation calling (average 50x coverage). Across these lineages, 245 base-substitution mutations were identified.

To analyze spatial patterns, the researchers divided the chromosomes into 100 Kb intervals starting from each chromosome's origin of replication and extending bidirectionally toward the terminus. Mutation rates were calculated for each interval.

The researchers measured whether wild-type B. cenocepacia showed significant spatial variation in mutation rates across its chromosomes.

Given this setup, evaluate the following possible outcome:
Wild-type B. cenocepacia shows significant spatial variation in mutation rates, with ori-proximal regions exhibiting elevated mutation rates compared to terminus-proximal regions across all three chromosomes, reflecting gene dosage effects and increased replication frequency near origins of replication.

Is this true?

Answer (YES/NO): NO